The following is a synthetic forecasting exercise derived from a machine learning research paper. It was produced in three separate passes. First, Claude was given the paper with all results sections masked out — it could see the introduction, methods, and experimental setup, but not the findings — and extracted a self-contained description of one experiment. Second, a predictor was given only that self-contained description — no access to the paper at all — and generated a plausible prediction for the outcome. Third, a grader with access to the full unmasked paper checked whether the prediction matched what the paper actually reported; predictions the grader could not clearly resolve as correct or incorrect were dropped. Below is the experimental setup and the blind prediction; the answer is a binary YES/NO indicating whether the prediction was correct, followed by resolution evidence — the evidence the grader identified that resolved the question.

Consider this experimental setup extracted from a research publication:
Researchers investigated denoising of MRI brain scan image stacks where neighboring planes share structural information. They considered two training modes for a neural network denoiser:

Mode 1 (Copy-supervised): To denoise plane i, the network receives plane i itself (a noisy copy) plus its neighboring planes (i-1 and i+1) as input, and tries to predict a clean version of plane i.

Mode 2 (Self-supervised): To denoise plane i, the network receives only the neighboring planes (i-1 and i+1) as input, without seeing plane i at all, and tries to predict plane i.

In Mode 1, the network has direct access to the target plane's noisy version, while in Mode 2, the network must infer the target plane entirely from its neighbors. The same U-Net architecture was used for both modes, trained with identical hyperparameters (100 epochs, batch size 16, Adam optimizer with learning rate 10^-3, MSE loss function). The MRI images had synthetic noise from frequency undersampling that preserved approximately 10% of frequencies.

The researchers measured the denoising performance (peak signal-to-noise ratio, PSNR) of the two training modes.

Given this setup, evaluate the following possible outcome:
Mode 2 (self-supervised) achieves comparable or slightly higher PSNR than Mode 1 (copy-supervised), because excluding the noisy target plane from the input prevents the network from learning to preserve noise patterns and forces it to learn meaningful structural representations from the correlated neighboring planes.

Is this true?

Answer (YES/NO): NO